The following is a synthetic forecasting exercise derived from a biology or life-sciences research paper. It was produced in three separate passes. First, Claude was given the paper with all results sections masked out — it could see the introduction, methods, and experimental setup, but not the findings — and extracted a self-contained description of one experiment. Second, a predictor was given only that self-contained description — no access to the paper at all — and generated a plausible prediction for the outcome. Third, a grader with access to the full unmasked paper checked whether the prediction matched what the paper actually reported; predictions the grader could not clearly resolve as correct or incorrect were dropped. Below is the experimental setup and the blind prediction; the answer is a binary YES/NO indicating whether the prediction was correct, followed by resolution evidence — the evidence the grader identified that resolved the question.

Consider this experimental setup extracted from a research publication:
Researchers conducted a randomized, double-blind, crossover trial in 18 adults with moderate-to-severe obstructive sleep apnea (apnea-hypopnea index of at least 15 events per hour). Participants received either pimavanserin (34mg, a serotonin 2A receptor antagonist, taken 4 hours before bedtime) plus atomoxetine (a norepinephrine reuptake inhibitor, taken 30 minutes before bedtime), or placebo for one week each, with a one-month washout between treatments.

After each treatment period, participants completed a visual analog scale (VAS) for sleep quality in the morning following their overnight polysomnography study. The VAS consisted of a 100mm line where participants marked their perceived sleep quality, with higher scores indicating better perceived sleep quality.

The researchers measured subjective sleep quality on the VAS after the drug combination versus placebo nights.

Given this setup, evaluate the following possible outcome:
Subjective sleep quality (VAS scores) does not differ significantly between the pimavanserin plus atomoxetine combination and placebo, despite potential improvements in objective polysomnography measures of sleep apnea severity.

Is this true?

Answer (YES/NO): YES